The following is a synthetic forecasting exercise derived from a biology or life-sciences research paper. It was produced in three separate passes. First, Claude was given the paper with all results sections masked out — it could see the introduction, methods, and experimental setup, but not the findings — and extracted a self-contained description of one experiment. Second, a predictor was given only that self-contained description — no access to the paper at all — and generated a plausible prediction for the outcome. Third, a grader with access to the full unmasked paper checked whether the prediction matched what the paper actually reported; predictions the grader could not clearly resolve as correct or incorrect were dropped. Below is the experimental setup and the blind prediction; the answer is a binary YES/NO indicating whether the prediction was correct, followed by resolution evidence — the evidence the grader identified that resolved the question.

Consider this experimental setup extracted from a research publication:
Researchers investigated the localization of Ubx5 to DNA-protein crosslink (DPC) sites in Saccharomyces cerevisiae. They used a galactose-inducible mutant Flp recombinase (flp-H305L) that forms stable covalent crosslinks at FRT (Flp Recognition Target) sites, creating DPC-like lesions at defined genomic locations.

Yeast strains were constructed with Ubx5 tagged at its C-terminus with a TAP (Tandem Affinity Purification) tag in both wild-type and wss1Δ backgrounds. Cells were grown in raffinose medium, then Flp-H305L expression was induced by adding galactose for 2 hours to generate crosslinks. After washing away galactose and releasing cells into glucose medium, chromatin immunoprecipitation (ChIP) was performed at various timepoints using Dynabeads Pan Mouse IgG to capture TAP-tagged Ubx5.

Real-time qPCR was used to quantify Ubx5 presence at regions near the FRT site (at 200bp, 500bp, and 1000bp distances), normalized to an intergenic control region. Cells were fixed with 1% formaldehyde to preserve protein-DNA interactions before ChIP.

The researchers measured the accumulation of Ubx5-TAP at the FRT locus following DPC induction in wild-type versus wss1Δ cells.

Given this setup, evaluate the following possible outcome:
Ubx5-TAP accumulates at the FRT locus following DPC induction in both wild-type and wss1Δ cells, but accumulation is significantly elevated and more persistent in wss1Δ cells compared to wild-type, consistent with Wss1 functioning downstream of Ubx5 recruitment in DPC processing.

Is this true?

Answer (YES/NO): NO